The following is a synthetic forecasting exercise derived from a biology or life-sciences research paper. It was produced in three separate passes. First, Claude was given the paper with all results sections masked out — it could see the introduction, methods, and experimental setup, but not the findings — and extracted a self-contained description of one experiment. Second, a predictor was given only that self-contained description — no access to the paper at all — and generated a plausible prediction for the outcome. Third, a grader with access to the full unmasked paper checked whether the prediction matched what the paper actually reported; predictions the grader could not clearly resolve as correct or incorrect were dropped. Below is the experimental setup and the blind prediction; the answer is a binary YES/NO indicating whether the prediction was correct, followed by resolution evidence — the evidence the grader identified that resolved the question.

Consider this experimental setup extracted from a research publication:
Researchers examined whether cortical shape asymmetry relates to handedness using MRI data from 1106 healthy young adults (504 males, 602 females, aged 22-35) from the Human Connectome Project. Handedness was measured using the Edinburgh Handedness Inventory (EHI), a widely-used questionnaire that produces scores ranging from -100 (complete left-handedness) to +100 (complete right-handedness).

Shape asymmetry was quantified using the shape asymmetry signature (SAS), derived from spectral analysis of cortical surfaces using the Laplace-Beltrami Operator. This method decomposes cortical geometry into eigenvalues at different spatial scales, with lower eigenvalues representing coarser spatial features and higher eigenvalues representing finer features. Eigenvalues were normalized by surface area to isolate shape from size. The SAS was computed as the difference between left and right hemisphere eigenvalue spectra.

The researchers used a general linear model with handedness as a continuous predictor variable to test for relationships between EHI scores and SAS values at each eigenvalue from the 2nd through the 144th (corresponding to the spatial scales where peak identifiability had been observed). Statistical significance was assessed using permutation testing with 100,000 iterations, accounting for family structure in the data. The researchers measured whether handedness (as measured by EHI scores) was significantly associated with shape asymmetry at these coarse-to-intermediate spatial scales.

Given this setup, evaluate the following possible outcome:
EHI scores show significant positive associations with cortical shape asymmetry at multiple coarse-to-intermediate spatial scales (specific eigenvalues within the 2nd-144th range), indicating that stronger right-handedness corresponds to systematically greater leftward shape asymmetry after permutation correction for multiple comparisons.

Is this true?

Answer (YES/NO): NO